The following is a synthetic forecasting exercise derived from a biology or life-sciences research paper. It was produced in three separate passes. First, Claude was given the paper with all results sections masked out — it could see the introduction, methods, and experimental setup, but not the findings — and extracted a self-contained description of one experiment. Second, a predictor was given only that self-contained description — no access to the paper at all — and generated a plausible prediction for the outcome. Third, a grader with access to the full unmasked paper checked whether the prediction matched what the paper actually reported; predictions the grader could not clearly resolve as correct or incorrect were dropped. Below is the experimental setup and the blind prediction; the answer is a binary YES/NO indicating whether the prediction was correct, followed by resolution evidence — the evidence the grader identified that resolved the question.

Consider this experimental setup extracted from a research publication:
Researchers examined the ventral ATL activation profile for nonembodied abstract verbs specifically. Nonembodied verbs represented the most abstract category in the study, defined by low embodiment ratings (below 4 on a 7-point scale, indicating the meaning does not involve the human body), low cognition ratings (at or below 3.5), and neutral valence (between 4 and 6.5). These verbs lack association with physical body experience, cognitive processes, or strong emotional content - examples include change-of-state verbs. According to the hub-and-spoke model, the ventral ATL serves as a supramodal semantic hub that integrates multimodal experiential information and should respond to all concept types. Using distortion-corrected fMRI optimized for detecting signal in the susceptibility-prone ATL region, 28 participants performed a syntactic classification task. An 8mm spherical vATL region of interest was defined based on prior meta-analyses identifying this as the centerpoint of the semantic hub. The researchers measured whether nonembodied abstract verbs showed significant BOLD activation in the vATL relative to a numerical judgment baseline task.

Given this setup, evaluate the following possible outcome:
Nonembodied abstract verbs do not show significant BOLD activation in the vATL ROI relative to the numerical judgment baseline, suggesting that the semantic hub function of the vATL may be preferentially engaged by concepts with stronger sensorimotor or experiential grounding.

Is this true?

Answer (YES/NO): NO